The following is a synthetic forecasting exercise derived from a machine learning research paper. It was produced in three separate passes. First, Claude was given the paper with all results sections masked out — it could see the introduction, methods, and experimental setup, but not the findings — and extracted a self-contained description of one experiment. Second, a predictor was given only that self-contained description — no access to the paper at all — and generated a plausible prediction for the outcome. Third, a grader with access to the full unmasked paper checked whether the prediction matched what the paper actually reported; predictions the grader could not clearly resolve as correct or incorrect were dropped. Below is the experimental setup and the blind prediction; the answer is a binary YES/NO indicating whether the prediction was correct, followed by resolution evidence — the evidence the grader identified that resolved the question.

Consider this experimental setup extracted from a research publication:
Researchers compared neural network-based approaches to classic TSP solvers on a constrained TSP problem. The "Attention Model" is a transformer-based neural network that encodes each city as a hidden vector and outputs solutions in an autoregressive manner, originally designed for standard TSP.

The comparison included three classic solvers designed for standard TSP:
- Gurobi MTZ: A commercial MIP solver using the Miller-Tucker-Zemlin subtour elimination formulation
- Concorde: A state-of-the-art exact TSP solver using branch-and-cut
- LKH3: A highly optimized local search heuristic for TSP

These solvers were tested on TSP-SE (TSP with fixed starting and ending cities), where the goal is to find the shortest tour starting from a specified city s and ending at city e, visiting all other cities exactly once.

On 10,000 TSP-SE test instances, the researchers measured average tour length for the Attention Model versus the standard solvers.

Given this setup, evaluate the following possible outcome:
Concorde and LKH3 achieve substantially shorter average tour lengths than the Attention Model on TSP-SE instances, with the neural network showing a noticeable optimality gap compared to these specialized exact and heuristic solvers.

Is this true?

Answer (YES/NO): NO